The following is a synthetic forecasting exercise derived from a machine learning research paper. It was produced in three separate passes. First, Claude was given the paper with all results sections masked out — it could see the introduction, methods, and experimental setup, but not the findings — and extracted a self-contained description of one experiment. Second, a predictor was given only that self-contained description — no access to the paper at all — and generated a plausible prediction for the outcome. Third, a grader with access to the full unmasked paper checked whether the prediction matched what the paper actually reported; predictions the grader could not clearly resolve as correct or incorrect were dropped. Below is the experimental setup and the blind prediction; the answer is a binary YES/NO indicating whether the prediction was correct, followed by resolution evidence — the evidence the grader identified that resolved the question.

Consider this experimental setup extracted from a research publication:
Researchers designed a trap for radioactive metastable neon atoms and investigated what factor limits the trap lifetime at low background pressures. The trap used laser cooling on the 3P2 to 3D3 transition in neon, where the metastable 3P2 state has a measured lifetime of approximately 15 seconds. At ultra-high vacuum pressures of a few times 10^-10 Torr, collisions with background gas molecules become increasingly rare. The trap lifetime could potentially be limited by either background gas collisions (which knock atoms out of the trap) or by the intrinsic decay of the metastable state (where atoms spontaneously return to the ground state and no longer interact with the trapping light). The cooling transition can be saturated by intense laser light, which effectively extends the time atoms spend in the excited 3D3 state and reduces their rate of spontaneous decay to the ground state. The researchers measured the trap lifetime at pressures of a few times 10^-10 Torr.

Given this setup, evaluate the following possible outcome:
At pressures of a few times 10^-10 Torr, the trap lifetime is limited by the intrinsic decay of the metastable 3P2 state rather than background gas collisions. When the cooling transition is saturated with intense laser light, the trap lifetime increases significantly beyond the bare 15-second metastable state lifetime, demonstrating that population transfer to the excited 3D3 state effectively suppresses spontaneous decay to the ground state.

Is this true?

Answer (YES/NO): YES